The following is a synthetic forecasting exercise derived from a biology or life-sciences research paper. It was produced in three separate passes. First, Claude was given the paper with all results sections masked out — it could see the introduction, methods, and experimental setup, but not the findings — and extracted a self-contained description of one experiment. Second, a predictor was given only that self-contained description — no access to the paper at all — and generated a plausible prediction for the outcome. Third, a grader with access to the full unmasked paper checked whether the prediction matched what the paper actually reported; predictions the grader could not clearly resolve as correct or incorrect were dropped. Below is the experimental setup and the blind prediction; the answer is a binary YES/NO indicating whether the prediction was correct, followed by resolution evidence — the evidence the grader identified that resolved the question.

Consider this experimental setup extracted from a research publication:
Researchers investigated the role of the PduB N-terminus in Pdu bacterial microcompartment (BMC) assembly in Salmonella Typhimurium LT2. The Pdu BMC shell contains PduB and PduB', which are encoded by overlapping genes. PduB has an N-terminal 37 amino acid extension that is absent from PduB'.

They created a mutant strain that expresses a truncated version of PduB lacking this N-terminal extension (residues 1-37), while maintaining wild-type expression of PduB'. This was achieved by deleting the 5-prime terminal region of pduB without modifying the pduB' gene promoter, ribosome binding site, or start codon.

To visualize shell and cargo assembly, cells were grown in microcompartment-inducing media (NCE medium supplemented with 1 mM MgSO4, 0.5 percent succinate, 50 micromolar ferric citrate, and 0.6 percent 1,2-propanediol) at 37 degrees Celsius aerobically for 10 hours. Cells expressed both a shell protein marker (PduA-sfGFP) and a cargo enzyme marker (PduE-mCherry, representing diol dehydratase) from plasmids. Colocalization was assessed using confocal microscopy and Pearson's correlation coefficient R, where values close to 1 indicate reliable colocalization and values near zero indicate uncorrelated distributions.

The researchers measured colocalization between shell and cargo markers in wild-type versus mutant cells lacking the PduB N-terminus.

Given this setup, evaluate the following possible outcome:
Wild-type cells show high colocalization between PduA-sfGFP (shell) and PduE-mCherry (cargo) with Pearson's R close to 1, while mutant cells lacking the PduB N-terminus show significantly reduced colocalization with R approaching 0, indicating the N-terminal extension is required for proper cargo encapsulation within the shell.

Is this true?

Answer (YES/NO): YES